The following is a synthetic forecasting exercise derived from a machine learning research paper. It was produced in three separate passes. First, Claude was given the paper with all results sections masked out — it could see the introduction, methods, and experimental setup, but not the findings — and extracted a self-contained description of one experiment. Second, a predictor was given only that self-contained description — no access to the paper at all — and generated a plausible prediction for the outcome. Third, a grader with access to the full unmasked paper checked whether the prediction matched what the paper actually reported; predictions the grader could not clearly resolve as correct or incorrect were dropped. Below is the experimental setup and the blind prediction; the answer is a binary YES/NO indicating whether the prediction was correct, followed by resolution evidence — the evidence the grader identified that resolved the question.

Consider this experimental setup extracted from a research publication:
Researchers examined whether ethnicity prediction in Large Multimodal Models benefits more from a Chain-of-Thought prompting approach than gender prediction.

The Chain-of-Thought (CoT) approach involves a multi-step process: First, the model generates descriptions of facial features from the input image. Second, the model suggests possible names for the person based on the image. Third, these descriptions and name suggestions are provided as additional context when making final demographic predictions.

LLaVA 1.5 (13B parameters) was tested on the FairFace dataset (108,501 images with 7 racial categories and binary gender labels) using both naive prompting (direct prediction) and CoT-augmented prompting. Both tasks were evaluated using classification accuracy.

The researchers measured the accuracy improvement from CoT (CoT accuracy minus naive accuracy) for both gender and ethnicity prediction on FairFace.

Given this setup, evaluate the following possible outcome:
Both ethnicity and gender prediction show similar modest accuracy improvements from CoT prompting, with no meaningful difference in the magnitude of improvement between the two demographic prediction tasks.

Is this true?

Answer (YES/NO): NO